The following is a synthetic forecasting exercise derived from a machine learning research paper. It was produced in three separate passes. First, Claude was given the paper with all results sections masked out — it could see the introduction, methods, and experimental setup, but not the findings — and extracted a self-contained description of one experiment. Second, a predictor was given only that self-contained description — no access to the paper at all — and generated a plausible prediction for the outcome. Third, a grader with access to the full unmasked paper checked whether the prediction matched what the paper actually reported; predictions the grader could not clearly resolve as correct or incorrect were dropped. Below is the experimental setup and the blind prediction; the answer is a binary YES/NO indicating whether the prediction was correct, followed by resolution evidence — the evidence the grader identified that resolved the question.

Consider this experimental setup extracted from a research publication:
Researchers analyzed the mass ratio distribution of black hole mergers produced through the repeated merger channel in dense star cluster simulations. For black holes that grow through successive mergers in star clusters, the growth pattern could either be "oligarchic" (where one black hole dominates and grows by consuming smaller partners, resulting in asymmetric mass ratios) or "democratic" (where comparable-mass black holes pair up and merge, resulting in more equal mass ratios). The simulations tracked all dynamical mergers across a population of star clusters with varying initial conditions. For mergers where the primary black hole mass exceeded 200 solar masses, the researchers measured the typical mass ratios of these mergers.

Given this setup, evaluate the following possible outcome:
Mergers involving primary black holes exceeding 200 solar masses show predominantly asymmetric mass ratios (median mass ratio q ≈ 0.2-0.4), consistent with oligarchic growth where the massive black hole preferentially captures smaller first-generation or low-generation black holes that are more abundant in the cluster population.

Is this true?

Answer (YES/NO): NO